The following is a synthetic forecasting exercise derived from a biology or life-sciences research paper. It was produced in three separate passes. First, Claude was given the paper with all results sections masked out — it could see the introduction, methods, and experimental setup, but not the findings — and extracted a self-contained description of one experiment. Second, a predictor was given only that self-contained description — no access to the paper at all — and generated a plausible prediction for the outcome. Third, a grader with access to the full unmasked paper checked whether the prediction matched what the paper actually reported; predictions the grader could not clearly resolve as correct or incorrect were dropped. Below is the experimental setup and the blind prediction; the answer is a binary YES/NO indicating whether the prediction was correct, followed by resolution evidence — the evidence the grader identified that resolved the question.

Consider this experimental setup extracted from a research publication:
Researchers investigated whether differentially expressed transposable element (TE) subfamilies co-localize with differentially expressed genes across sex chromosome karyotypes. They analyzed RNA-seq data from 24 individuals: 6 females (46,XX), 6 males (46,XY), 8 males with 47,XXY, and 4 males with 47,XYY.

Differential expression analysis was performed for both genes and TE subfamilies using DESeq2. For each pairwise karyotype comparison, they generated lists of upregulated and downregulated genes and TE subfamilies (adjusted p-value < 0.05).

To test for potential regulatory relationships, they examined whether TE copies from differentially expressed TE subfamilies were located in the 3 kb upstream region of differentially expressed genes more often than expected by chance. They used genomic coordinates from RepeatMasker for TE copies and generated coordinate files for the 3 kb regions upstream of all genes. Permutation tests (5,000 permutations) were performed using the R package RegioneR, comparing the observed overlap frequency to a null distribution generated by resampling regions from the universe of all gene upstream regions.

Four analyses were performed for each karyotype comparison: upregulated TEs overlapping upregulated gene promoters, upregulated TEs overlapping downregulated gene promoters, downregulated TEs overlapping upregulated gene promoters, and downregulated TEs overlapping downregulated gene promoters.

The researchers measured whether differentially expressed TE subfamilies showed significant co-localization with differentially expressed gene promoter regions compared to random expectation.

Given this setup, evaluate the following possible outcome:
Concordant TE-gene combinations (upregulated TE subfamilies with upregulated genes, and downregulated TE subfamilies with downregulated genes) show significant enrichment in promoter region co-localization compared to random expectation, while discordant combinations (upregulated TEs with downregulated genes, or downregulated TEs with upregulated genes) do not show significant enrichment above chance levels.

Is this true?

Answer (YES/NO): NO